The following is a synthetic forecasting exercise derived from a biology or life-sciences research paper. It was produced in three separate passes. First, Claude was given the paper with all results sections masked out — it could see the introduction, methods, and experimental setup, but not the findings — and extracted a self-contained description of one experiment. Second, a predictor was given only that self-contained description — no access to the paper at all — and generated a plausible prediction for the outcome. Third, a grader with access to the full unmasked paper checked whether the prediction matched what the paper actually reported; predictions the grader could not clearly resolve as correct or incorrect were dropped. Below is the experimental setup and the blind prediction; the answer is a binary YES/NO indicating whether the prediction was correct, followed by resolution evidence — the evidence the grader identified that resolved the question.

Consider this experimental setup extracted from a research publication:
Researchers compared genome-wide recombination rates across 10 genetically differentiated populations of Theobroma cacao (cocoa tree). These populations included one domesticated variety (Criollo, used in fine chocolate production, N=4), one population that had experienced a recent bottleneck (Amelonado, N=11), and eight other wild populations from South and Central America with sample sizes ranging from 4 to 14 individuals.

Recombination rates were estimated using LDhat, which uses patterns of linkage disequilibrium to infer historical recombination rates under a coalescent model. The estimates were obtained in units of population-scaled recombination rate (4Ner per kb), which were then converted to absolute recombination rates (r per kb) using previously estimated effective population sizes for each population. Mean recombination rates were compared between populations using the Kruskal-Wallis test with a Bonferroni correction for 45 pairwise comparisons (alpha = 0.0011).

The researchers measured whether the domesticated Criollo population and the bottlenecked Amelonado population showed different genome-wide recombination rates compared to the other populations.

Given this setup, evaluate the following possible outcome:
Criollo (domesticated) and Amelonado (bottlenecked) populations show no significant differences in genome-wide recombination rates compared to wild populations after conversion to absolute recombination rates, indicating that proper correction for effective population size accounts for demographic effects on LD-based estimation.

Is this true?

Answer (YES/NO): NO